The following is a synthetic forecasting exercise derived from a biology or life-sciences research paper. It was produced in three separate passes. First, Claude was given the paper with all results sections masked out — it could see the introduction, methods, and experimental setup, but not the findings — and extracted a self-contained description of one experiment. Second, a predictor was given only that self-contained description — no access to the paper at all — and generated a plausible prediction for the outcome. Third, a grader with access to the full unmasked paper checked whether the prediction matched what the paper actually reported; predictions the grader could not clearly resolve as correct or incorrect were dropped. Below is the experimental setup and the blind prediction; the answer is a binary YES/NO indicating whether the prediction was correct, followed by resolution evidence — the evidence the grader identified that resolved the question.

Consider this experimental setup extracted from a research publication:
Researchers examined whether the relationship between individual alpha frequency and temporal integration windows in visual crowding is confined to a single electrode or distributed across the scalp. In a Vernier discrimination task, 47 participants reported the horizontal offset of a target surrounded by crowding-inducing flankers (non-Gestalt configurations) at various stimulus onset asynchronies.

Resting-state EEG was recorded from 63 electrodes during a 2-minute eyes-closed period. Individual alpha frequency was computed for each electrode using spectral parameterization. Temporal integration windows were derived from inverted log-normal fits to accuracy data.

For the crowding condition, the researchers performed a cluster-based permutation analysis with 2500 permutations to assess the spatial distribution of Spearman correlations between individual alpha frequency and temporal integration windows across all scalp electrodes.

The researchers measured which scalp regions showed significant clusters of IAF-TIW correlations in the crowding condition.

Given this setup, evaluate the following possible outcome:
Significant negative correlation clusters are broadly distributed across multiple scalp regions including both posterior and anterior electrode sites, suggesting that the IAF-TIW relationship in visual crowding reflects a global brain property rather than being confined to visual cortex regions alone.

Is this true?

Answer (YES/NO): YES